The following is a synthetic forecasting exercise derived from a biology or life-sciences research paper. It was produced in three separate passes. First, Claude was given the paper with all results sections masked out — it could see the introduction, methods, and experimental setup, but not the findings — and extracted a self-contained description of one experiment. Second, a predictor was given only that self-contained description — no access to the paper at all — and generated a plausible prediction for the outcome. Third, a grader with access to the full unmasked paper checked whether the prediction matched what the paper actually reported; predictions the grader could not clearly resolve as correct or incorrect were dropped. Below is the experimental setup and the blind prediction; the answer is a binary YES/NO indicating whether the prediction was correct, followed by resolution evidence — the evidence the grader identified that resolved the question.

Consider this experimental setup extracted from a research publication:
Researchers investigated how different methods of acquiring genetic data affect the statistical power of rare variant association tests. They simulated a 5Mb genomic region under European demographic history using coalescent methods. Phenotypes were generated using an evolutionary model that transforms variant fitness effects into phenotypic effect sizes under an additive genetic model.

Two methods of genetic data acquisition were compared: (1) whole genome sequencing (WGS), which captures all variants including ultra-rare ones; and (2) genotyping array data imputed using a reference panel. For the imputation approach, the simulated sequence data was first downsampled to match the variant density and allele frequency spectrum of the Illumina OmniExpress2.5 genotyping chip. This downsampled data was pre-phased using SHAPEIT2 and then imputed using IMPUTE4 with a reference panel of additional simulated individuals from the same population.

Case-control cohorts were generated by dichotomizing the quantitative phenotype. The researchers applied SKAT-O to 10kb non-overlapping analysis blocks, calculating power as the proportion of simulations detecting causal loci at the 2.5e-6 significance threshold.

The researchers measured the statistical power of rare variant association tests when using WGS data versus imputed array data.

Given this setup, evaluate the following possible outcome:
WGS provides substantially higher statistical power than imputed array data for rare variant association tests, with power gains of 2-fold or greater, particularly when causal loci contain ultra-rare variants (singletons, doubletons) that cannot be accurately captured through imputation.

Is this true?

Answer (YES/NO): NO